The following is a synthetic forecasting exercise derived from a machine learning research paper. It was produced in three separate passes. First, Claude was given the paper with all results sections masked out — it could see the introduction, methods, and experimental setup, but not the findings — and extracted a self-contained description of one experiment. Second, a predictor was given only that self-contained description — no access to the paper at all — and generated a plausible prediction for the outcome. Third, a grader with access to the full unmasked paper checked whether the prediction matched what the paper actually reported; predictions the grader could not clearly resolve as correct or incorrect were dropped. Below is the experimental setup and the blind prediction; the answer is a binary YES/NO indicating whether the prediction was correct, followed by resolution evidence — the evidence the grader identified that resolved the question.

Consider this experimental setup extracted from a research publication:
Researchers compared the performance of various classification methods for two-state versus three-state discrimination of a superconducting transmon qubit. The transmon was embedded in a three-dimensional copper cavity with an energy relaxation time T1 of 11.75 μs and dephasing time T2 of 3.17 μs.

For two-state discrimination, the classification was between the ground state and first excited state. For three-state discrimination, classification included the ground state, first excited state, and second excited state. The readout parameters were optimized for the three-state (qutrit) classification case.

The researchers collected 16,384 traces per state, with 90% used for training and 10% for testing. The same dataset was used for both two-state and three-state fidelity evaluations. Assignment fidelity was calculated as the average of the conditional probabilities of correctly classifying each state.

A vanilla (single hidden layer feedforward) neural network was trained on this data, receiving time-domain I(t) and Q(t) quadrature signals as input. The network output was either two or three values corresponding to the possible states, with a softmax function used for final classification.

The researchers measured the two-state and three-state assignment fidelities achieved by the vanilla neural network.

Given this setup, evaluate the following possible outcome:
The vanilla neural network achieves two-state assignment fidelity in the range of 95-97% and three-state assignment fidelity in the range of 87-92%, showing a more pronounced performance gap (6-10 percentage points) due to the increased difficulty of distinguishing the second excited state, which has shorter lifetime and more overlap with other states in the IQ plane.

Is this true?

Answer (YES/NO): NO